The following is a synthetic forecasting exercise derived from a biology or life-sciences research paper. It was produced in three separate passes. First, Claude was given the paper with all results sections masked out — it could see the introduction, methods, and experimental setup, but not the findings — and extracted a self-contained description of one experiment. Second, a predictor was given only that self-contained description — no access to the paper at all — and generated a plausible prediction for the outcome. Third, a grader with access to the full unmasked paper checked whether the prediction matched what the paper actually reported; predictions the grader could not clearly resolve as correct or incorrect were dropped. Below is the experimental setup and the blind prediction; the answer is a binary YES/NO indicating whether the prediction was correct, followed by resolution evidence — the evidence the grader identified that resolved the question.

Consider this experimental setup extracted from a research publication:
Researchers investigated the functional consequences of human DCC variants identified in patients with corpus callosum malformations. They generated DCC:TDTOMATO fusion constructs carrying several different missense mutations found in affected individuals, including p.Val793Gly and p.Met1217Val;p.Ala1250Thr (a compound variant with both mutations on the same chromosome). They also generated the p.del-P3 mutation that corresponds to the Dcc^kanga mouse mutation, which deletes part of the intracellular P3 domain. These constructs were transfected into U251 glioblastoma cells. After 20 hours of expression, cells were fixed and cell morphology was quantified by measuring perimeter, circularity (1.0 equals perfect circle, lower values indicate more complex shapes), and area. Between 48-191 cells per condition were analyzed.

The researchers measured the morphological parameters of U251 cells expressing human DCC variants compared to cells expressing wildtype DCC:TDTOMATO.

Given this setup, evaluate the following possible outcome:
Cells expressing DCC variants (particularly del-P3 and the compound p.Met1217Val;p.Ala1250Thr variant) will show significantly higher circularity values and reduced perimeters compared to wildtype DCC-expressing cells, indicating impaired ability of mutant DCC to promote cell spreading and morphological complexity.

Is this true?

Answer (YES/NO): YES